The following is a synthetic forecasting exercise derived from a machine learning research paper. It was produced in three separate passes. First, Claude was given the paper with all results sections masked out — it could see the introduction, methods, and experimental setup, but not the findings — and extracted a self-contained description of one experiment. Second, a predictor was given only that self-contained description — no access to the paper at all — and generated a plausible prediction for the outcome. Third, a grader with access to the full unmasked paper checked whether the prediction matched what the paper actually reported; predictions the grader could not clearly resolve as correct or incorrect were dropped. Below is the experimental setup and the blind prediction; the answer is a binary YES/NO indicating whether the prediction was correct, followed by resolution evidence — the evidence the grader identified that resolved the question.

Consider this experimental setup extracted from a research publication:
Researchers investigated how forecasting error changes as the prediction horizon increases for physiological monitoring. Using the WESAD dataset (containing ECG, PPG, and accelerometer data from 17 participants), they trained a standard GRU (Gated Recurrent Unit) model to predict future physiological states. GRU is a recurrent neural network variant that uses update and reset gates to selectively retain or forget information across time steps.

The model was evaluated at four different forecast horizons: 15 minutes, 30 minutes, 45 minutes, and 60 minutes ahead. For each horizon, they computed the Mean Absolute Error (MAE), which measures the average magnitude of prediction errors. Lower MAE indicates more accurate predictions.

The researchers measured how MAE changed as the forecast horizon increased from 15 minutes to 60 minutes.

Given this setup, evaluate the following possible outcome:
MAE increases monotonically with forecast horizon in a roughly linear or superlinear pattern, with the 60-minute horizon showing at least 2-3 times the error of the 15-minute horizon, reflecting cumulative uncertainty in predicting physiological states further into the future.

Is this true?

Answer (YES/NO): NO